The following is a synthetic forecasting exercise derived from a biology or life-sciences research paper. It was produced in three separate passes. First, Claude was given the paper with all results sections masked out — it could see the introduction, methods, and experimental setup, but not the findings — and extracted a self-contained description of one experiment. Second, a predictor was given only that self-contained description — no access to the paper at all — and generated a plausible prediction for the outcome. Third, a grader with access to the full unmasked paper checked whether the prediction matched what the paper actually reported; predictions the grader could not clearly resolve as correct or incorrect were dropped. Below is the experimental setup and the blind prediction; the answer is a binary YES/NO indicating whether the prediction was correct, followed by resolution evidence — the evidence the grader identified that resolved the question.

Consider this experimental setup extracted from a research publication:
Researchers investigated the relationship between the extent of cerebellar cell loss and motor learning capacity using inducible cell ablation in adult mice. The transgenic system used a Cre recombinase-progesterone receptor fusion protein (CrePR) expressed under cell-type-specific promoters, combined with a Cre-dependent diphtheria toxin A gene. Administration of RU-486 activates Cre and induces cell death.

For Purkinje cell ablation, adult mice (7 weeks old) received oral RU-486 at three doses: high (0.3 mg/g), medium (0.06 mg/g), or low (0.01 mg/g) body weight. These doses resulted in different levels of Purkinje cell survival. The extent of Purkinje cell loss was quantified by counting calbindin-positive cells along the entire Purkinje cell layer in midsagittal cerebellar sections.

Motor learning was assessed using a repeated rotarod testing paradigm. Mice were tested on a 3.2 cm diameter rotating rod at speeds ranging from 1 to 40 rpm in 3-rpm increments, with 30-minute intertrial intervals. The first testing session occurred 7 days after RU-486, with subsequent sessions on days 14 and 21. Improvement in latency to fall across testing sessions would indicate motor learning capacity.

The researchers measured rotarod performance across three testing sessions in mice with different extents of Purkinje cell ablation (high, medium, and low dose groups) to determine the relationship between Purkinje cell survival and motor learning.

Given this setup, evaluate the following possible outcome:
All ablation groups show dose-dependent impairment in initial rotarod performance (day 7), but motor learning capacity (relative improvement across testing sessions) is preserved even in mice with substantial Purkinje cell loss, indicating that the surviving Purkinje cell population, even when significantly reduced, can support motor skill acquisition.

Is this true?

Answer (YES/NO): NO